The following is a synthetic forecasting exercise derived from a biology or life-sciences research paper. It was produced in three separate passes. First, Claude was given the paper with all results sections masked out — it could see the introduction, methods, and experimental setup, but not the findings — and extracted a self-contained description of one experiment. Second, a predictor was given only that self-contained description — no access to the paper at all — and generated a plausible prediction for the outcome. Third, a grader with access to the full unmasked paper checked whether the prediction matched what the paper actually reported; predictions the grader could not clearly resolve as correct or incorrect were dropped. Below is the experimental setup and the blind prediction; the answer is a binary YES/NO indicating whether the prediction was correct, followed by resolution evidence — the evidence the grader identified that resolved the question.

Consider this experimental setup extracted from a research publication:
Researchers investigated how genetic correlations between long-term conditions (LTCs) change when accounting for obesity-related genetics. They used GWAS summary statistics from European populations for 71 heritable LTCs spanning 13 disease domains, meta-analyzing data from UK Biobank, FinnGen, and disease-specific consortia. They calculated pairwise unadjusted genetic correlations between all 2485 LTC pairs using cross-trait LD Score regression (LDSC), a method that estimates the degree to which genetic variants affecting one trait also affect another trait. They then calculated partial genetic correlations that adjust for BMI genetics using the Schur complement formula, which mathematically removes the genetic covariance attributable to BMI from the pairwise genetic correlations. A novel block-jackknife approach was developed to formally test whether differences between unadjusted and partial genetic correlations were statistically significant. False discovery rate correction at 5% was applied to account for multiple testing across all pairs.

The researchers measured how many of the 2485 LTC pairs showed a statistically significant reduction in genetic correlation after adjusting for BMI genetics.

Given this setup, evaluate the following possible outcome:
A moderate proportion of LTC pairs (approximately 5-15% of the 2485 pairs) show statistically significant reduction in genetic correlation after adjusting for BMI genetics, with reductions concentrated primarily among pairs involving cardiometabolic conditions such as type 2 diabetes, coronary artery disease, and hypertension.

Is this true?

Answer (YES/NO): NO